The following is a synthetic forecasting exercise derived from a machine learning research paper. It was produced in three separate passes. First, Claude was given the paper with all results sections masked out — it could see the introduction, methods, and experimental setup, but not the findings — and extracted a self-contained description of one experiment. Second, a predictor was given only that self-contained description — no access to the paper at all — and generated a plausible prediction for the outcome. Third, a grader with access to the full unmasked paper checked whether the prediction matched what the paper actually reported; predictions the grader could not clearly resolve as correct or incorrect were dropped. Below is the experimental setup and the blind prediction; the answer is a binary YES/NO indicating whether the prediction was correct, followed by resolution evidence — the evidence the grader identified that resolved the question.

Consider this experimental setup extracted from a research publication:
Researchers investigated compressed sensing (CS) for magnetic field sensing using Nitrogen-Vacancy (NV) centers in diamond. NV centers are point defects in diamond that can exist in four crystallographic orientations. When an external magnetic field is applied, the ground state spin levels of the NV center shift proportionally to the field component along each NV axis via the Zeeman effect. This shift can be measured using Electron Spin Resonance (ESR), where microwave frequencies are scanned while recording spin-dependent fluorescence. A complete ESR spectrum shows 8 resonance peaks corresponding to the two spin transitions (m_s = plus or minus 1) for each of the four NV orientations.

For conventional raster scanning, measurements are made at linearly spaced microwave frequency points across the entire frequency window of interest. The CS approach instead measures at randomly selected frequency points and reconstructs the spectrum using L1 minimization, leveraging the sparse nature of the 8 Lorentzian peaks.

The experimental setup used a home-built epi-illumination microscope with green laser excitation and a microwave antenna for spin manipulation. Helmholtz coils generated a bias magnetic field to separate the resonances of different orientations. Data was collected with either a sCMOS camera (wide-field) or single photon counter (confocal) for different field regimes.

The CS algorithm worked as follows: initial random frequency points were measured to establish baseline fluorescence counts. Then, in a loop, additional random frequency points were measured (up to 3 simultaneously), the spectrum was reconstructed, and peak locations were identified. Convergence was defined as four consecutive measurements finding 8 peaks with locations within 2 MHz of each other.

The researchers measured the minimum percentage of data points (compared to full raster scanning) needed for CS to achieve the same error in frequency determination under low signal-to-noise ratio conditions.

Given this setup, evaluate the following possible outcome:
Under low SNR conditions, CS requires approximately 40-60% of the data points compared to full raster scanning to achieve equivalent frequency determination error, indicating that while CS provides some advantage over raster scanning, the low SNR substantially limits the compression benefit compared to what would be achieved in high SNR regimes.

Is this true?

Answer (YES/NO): NO